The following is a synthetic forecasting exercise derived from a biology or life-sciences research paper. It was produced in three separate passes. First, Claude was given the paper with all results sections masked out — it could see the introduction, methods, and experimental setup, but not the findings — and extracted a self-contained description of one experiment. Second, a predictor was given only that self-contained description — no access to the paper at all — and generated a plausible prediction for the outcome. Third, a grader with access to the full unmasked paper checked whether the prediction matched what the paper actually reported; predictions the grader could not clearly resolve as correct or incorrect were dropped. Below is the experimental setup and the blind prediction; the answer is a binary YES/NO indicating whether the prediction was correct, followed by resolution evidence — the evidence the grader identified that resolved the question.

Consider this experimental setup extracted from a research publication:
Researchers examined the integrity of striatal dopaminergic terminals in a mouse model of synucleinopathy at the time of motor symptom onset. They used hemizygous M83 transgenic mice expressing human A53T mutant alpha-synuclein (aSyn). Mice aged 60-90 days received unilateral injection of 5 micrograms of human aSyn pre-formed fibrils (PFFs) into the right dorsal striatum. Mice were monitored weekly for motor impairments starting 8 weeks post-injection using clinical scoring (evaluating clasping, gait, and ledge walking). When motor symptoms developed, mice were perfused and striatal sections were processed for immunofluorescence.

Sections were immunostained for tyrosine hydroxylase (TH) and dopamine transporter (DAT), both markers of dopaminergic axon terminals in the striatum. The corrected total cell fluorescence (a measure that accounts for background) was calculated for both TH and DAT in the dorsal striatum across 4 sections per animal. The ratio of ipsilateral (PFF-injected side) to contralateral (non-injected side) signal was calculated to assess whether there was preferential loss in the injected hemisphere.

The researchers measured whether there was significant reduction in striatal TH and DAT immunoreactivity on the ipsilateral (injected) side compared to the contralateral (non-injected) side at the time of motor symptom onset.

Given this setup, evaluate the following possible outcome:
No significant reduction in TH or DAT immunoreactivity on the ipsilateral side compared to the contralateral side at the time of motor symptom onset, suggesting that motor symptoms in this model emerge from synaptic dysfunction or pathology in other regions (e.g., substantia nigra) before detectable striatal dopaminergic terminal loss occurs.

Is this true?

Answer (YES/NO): YES